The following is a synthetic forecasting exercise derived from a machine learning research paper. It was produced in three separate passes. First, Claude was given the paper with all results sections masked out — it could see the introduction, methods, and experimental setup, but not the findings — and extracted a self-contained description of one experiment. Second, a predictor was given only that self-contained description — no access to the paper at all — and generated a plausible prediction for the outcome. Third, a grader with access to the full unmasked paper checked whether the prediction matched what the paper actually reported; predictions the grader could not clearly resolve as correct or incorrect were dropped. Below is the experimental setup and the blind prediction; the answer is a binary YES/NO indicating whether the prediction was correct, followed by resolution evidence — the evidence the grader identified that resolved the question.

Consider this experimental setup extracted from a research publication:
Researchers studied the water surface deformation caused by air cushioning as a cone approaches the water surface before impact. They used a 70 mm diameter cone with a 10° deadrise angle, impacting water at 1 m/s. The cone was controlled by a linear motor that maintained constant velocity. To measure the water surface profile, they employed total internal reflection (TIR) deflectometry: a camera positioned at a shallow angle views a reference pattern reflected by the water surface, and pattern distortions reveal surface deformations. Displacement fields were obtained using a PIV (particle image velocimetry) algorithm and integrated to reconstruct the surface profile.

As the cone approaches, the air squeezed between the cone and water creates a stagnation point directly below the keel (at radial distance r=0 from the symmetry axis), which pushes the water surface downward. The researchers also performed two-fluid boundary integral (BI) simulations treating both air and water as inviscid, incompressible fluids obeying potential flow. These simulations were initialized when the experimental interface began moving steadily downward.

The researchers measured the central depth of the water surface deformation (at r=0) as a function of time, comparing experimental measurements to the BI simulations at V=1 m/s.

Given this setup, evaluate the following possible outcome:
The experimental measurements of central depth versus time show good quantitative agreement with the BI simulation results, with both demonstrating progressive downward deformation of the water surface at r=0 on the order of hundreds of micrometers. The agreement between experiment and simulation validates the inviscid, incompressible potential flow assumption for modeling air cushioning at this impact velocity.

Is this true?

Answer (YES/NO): YES